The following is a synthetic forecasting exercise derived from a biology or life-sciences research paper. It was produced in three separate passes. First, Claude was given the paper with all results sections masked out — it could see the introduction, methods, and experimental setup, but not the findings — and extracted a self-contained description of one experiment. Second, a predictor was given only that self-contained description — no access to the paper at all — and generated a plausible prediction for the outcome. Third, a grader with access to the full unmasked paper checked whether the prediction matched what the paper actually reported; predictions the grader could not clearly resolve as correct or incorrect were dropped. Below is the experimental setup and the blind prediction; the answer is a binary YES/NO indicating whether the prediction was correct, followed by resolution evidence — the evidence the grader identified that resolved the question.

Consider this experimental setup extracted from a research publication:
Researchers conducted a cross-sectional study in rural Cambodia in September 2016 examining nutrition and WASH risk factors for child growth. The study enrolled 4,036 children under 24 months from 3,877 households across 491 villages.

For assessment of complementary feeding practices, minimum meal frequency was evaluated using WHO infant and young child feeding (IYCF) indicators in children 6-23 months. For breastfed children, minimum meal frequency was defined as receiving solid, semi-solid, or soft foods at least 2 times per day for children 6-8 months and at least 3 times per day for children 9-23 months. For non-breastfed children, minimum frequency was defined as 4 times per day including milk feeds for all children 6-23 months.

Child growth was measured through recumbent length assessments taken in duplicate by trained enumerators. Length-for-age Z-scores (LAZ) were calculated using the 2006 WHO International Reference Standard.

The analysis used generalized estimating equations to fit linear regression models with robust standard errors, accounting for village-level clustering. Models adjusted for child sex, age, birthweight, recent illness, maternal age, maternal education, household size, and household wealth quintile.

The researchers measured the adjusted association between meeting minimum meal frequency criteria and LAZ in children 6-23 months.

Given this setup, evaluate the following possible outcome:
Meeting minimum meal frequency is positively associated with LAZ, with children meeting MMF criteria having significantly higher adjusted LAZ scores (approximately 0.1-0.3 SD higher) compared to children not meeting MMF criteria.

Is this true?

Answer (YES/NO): NO